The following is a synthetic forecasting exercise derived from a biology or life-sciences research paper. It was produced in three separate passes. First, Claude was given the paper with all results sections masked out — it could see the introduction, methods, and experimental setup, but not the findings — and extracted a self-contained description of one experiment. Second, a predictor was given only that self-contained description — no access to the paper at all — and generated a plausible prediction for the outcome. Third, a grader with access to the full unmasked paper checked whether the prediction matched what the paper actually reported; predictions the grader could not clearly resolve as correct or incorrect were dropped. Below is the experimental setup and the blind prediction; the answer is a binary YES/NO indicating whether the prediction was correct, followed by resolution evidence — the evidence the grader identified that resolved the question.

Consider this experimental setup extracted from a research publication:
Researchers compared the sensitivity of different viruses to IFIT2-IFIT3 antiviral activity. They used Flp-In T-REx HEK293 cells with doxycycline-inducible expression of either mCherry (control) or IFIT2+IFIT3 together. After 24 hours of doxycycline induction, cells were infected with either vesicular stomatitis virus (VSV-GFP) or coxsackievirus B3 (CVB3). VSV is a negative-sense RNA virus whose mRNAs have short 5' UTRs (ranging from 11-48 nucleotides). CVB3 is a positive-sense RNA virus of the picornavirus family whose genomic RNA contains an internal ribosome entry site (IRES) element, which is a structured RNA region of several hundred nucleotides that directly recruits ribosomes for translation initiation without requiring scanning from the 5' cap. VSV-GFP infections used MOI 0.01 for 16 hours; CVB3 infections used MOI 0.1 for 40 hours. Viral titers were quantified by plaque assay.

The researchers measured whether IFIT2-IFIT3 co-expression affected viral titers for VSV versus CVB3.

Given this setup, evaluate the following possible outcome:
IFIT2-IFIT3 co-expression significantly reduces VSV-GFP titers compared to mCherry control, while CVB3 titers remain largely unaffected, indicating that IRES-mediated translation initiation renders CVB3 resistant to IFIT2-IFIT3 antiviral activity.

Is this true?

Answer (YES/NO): NO